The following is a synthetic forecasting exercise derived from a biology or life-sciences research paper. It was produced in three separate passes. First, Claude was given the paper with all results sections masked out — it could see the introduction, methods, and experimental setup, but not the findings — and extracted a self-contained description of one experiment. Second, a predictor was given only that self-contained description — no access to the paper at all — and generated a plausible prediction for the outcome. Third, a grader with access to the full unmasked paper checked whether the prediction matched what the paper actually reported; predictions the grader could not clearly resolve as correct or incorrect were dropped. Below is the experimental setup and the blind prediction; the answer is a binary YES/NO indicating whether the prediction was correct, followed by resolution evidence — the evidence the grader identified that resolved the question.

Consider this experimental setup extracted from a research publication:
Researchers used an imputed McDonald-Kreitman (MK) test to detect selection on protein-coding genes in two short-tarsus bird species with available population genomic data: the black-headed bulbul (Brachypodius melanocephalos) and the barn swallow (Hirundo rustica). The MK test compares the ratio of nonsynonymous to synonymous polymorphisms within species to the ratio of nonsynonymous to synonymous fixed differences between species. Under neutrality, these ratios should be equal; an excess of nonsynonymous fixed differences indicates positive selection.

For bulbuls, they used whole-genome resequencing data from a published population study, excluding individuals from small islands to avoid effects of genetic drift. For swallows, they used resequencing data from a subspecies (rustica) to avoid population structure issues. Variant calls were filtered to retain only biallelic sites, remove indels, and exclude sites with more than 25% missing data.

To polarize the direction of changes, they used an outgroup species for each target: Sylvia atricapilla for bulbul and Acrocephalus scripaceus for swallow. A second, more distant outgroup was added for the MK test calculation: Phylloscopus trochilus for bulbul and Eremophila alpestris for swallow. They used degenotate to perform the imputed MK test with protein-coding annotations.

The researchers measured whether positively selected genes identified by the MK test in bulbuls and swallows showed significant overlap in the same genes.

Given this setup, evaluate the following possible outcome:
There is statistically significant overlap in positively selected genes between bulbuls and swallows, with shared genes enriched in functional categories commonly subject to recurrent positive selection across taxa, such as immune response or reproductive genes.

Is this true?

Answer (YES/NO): NO